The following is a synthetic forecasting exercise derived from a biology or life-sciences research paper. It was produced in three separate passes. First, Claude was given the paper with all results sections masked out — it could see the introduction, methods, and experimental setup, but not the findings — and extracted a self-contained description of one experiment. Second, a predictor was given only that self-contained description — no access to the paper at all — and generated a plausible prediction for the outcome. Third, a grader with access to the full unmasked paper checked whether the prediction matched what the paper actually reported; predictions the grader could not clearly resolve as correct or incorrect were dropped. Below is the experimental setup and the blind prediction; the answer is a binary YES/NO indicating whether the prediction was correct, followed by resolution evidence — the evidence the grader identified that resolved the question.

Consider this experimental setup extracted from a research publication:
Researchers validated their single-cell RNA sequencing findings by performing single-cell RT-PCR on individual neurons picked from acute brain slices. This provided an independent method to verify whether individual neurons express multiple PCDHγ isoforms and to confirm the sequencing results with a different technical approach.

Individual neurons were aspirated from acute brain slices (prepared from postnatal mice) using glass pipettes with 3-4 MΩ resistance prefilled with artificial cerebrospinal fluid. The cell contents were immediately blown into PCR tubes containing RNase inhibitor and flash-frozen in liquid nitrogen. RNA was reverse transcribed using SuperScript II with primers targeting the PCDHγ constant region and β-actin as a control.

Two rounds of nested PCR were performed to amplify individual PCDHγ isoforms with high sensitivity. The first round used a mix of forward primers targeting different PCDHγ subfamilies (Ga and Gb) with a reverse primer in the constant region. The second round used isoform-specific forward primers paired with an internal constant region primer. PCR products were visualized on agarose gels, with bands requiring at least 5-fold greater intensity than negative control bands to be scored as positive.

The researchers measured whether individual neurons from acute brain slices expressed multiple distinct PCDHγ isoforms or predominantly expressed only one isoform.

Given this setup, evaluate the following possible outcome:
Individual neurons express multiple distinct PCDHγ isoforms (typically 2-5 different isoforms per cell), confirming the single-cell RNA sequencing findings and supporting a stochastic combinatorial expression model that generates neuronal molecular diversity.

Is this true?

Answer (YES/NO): YES